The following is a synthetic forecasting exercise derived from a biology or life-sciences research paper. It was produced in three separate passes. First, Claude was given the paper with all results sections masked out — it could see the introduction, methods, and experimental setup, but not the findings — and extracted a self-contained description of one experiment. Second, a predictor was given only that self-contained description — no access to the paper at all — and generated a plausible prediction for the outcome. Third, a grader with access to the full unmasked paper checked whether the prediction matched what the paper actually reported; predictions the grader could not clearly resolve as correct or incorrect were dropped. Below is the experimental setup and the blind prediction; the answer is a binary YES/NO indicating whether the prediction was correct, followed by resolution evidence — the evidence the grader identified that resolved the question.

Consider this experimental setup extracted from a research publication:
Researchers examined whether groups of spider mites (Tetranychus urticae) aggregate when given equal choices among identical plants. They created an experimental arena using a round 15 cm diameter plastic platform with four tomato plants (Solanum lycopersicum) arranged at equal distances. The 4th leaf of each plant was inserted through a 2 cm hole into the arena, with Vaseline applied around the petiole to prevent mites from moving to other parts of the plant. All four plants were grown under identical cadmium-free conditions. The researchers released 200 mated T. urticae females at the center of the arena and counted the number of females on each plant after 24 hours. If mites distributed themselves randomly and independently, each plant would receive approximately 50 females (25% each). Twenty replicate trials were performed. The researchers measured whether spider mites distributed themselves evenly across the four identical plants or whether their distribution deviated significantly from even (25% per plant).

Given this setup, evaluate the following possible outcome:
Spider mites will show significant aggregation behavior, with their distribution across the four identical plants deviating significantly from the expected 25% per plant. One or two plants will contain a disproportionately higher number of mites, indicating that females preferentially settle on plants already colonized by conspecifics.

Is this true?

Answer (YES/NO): YES